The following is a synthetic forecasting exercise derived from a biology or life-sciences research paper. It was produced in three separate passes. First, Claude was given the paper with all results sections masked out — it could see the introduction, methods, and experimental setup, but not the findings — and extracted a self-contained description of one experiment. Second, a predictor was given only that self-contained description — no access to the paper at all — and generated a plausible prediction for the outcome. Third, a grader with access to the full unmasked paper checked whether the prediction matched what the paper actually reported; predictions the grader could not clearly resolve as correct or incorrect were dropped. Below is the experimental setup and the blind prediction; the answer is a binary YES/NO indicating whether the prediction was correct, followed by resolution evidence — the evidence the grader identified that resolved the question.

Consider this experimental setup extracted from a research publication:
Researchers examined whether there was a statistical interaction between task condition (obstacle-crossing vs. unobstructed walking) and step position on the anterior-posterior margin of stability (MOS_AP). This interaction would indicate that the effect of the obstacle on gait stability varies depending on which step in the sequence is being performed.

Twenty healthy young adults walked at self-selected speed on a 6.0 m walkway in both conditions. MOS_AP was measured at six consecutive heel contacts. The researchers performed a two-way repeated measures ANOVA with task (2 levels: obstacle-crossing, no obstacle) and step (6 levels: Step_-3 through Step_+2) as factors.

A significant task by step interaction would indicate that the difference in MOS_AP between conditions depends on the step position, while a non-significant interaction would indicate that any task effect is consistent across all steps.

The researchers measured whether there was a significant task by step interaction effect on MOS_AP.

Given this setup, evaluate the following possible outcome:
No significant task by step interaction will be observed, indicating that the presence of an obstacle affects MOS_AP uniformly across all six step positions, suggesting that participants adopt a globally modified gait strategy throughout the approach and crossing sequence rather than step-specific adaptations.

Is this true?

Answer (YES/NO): NO